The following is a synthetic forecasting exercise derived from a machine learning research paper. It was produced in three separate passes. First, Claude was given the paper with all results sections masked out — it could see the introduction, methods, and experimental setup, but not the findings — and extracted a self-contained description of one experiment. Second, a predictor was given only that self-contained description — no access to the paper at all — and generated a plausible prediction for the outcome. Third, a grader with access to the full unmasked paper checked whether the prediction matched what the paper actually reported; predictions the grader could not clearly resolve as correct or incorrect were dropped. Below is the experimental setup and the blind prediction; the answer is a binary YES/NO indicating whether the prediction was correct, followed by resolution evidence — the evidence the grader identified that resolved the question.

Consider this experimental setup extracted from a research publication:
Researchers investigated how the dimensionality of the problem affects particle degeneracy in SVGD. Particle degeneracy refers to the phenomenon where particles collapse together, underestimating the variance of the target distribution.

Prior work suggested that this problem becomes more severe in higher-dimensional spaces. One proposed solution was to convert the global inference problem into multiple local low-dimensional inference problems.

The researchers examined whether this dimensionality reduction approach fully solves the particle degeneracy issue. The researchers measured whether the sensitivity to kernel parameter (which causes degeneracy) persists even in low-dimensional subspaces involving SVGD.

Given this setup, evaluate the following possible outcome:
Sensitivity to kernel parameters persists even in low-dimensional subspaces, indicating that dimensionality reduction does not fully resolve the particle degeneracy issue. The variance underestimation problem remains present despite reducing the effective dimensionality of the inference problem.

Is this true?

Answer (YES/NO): YES